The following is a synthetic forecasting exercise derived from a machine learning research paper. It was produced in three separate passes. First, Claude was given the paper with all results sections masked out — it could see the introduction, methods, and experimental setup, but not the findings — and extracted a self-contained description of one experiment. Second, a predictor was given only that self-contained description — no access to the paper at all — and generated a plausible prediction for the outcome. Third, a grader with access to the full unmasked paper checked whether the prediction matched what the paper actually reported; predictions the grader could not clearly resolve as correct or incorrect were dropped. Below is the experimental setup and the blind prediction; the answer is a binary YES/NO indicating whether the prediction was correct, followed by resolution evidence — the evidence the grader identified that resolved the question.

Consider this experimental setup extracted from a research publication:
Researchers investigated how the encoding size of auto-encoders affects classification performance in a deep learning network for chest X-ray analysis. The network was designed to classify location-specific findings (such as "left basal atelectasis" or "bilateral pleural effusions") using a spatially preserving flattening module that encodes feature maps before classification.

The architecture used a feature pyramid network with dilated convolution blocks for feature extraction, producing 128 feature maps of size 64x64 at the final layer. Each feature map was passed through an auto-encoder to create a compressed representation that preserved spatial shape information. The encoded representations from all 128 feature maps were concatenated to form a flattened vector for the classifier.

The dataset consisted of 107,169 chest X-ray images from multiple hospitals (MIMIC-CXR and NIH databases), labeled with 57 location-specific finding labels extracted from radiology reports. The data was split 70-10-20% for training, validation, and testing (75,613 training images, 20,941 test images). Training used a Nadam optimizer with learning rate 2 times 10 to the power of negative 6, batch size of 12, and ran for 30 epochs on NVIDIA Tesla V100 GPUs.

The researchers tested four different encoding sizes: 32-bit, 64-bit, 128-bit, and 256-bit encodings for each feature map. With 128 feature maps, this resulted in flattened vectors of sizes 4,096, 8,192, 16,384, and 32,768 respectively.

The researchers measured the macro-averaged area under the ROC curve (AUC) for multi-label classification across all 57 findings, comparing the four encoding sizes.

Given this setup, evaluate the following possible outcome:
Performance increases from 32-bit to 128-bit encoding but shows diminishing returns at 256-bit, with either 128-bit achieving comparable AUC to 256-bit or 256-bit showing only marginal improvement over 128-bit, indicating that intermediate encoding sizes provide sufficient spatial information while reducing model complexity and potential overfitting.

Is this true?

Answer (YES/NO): YES